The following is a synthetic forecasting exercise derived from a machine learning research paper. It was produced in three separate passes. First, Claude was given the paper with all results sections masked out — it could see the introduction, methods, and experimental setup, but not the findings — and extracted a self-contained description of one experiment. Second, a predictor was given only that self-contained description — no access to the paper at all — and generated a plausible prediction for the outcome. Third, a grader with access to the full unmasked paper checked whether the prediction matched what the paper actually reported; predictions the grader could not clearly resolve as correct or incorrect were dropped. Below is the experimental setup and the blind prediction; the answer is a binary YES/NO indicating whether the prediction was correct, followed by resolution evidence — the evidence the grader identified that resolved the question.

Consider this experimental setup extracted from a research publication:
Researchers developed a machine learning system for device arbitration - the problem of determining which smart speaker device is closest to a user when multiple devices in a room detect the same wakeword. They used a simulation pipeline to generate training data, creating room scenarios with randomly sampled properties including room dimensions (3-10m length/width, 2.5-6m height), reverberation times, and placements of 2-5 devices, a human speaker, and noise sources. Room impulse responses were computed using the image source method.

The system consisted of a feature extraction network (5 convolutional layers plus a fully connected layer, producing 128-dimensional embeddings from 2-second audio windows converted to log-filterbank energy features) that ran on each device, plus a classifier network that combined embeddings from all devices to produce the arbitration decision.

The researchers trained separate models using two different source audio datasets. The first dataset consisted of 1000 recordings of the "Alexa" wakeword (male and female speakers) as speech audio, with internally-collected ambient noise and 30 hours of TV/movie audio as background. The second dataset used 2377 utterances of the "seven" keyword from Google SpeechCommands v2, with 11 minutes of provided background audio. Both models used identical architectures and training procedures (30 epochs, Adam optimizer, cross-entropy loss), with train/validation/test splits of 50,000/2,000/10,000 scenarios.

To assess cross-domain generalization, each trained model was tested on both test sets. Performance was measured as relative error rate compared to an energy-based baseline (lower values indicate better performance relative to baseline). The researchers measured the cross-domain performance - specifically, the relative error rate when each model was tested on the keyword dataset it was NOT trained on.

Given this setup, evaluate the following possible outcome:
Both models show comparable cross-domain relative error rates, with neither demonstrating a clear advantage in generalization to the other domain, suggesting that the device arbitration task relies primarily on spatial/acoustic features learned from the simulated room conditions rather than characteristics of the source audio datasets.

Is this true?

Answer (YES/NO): NO